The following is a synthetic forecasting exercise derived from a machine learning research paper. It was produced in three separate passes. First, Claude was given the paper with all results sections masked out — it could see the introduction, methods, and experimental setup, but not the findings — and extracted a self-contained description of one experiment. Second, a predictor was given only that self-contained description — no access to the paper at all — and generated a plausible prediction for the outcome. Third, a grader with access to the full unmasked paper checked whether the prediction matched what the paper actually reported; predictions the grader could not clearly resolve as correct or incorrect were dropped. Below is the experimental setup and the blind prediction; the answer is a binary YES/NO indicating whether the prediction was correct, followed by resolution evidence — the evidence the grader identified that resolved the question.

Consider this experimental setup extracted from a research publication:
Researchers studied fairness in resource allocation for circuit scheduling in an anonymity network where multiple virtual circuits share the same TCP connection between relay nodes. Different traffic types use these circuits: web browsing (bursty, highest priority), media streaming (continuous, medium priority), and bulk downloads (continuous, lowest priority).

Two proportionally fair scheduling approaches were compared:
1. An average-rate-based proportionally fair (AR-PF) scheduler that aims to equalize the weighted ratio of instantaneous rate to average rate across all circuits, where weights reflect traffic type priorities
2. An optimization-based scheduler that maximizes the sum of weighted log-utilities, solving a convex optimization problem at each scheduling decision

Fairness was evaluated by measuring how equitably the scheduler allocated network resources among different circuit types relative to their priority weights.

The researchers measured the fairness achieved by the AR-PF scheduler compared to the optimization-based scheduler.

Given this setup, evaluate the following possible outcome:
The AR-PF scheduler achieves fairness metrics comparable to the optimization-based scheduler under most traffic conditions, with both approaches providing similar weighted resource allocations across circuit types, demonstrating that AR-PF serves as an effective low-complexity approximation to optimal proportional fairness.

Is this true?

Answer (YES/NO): NO